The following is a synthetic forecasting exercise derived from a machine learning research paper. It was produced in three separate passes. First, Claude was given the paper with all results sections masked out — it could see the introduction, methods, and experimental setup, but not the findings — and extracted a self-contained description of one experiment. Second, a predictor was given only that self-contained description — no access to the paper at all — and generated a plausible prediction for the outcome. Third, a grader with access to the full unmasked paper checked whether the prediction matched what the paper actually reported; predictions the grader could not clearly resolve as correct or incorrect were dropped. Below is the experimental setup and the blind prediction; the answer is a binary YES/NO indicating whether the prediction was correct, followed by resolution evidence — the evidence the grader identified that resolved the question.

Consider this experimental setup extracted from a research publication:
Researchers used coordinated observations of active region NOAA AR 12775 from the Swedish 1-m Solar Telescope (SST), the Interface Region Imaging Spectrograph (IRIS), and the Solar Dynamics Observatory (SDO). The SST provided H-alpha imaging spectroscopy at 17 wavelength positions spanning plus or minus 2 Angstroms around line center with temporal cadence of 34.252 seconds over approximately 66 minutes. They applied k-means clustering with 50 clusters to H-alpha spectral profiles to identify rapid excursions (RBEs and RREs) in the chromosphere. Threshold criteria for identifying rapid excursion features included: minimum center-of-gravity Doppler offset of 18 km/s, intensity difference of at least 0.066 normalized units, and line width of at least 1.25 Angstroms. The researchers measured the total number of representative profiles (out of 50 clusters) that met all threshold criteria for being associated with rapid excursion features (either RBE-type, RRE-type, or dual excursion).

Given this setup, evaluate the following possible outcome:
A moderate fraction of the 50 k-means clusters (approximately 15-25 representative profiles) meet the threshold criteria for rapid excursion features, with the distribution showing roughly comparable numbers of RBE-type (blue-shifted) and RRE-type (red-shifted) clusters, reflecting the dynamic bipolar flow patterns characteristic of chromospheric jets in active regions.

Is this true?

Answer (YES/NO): NO